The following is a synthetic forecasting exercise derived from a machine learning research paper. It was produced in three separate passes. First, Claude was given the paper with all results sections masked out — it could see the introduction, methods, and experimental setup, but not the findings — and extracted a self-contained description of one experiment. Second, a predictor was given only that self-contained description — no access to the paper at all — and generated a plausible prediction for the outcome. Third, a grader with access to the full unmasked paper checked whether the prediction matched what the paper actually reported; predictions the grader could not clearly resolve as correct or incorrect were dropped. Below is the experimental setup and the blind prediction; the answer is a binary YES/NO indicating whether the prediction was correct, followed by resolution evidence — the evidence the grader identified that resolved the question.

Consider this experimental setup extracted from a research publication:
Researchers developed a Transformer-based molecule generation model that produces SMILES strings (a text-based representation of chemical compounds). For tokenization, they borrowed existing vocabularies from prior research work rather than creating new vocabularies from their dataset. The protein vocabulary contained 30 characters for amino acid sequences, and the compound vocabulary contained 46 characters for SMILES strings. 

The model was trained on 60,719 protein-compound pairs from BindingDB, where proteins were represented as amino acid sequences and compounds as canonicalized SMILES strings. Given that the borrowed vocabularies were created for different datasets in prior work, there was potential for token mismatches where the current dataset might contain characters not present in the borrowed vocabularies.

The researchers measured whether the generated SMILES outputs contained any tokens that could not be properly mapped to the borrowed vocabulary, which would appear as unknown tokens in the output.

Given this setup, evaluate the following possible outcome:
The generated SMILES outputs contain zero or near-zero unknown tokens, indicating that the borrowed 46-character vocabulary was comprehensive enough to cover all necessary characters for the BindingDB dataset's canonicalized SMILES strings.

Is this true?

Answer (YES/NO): NO